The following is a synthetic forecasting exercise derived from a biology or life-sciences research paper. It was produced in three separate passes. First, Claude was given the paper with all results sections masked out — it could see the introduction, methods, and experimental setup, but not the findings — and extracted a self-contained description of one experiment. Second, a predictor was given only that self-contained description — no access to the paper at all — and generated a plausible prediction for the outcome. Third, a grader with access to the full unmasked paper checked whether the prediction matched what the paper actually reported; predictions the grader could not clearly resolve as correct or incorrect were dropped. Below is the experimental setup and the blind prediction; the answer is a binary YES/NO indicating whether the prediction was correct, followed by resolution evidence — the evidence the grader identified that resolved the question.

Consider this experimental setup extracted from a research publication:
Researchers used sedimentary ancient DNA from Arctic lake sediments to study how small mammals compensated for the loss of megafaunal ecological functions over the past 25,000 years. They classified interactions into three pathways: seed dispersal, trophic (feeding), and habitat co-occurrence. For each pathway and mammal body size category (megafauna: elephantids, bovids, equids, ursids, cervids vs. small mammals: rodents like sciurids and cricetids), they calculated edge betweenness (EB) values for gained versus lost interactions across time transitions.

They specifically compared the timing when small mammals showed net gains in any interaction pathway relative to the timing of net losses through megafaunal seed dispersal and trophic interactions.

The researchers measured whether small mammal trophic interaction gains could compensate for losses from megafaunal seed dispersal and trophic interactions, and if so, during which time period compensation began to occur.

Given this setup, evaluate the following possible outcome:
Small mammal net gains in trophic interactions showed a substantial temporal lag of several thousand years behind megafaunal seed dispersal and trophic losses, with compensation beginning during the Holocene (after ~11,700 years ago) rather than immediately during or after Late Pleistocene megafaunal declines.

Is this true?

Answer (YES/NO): YES